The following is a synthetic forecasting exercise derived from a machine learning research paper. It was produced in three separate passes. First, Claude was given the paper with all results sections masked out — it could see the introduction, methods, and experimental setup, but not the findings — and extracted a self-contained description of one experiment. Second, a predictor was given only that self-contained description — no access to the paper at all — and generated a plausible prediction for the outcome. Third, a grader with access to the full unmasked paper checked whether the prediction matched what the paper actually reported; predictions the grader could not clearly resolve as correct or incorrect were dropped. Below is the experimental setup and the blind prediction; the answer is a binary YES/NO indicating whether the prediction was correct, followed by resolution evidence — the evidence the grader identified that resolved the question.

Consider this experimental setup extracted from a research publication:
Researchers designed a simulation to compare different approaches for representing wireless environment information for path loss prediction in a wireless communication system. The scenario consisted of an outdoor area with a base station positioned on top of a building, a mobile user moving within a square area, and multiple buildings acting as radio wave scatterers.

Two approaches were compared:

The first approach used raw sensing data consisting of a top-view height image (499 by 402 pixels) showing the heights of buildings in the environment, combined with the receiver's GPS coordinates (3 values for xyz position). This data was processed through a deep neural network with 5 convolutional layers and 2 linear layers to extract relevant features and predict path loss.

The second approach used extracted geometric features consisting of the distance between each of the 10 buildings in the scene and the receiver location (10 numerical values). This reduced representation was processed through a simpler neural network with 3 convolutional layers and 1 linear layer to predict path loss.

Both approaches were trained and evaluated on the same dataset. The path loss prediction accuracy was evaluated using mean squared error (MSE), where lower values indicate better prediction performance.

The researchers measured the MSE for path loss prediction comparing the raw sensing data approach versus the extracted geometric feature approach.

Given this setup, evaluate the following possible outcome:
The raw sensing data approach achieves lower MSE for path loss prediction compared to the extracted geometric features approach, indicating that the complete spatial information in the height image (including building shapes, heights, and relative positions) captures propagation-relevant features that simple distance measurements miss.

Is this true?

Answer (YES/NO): YES